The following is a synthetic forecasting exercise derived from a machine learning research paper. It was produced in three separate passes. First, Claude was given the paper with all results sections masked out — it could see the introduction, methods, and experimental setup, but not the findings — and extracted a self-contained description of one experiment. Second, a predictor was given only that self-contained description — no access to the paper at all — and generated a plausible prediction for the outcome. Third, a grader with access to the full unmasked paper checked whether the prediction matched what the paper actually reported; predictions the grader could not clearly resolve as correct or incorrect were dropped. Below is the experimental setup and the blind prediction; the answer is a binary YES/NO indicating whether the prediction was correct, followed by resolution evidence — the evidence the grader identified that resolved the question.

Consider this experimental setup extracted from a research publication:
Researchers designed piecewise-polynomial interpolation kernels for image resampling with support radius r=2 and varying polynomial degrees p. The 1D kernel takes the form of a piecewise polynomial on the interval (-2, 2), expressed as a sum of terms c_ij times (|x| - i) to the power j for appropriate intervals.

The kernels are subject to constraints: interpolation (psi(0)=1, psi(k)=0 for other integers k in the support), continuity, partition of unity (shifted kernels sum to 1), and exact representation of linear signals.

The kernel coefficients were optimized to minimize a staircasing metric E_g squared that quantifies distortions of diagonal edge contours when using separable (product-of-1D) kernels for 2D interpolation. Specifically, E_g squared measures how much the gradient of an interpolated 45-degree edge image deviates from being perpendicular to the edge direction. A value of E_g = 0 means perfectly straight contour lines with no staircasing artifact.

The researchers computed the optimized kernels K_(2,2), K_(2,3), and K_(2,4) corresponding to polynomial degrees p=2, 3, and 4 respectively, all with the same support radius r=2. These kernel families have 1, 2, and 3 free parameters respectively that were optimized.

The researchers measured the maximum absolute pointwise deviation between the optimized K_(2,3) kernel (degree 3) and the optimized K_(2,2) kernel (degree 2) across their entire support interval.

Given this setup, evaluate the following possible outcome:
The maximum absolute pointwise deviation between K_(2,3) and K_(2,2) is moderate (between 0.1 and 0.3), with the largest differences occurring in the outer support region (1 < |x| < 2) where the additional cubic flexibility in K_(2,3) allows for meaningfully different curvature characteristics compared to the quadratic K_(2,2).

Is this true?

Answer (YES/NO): NO